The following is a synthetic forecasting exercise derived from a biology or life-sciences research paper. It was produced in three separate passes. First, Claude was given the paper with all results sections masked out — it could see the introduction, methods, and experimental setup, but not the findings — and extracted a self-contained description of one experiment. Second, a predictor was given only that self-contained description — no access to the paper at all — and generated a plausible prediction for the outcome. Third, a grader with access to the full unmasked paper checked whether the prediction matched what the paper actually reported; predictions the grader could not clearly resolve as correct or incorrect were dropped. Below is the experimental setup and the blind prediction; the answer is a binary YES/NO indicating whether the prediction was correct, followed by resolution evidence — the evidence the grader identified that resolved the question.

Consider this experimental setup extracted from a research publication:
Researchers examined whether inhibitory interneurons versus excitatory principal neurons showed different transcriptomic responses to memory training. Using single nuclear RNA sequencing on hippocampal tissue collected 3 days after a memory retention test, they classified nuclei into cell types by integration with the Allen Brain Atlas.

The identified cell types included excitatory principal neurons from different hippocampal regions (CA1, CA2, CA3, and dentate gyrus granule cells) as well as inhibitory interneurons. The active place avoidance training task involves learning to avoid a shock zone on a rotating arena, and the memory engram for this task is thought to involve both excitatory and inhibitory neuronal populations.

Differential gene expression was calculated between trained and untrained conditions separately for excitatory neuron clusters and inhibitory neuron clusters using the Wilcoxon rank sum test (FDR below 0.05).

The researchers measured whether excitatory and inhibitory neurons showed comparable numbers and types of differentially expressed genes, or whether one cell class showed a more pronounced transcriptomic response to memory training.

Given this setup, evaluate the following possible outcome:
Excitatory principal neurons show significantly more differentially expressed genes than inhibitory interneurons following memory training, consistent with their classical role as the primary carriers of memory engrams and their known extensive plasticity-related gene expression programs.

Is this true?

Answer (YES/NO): YES